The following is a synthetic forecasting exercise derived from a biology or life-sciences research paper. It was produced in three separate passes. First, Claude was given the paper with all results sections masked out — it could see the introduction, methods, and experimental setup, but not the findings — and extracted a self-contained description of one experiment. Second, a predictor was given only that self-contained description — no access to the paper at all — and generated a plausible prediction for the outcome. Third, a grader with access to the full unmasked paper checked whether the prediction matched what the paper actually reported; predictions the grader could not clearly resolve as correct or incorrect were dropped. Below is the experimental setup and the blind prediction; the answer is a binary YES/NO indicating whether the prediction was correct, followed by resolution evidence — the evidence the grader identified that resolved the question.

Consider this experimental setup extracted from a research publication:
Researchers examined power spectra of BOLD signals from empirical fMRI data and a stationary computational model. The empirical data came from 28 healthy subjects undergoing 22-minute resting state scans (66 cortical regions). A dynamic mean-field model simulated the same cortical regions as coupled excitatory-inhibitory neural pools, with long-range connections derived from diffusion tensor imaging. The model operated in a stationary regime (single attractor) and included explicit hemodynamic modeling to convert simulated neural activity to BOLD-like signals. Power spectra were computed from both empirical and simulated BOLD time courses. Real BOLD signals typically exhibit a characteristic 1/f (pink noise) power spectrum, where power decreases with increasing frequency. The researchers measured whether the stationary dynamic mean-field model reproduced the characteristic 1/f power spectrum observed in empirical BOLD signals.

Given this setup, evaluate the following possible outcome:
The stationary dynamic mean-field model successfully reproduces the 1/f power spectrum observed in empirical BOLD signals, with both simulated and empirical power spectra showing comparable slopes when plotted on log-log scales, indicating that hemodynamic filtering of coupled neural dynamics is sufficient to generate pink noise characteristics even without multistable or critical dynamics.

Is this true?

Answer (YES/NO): NO